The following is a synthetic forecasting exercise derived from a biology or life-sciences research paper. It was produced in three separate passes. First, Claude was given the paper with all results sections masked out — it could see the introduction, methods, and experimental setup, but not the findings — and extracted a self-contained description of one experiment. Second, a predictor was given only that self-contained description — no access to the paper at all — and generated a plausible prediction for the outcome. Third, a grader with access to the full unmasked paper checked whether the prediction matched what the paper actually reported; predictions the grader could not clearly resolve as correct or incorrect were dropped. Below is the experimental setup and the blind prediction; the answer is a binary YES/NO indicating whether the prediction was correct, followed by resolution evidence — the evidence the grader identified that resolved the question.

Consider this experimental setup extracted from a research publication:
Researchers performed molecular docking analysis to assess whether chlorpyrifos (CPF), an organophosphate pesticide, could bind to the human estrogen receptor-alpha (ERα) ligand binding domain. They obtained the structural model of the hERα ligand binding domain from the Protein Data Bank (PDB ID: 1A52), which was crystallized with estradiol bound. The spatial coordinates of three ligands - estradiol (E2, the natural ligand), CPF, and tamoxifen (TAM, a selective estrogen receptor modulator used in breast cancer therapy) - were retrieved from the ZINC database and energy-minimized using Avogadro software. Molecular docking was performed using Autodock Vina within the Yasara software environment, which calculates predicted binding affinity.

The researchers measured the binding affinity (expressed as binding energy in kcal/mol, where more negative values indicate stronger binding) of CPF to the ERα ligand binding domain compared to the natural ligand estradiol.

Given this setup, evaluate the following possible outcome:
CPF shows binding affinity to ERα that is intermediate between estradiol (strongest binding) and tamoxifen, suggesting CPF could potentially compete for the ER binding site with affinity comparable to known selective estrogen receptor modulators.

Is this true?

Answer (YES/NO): NO